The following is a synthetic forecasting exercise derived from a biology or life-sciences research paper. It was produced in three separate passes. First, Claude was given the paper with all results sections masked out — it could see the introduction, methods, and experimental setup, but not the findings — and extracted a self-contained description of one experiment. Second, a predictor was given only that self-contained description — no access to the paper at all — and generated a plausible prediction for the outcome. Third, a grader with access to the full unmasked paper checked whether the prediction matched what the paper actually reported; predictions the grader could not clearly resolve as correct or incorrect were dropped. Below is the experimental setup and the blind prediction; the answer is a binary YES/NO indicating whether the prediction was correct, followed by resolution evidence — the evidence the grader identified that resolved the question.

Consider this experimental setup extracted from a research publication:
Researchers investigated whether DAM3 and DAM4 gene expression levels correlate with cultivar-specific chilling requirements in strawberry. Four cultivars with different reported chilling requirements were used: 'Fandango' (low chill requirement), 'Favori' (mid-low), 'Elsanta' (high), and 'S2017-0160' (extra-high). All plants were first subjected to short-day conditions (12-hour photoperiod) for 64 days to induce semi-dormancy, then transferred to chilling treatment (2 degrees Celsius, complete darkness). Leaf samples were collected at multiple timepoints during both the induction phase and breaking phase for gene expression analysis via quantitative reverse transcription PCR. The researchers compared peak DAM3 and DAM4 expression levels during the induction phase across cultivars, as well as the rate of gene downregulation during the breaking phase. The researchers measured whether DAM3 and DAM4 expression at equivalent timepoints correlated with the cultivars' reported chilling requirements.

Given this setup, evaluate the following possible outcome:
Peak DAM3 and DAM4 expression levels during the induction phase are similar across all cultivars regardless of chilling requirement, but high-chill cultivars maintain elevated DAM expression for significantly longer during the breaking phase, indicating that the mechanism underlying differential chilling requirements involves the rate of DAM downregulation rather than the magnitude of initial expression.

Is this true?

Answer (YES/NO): NO